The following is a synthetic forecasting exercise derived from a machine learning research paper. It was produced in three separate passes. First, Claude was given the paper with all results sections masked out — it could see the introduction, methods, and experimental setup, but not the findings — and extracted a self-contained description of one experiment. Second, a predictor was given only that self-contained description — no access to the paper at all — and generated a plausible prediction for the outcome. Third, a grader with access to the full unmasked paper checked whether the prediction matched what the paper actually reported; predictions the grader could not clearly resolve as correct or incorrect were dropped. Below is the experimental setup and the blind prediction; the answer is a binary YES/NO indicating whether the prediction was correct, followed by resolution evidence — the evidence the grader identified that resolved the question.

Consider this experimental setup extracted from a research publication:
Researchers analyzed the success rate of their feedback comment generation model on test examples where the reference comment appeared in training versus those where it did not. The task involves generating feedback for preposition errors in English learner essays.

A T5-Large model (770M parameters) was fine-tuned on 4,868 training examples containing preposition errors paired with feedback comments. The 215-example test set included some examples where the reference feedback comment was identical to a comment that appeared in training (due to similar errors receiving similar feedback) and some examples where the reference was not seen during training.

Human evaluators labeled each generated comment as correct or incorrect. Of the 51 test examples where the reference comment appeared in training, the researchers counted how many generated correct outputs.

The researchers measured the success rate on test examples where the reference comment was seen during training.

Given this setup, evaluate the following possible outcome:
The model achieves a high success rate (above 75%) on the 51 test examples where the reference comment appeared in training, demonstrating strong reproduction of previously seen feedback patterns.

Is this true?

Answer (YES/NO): NO